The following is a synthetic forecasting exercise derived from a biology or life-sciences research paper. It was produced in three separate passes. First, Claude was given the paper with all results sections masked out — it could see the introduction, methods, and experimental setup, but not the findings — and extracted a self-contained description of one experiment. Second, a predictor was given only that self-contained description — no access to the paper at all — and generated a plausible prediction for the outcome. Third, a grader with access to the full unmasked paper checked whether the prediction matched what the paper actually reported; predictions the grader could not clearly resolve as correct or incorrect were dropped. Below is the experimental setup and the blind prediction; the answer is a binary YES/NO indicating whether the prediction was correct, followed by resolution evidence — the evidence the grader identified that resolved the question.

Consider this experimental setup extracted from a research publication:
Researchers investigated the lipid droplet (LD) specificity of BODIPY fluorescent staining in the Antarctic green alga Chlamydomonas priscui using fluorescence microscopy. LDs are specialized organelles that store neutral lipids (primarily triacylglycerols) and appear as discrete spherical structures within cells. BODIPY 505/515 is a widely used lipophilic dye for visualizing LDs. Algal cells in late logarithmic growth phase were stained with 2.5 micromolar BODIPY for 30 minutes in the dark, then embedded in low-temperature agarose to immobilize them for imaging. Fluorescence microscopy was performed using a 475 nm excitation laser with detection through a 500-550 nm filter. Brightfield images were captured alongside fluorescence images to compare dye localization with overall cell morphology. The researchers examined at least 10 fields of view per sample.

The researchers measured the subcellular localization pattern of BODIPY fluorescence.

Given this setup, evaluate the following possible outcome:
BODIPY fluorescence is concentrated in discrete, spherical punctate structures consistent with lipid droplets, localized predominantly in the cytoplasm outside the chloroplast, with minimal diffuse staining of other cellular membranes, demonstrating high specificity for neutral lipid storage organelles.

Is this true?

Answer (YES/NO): NO